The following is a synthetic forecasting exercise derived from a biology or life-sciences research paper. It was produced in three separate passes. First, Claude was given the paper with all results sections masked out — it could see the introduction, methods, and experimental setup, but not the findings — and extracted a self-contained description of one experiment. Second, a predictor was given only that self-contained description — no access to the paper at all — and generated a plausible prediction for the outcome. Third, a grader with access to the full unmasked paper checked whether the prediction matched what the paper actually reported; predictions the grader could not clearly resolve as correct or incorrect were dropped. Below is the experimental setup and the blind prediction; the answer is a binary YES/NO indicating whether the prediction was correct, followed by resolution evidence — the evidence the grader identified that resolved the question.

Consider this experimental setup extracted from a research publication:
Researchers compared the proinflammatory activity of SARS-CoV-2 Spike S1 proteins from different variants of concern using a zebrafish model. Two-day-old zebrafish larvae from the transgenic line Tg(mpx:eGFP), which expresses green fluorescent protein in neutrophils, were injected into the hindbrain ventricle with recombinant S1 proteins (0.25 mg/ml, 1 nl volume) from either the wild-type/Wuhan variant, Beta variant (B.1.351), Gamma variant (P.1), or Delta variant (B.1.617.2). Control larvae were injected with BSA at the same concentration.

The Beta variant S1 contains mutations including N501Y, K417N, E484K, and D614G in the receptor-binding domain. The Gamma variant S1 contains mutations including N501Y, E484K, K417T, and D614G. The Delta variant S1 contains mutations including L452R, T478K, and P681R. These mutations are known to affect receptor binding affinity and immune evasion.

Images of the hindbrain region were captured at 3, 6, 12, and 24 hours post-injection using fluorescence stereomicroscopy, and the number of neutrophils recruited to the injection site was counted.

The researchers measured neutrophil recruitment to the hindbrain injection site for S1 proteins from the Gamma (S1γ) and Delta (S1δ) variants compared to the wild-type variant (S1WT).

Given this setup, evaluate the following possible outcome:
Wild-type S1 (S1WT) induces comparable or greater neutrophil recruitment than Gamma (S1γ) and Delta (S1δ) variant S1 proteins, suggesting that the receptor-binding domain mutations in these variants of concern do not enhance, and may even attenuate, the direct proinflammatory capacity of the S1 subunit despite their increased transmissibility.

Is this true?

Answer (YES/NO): NO